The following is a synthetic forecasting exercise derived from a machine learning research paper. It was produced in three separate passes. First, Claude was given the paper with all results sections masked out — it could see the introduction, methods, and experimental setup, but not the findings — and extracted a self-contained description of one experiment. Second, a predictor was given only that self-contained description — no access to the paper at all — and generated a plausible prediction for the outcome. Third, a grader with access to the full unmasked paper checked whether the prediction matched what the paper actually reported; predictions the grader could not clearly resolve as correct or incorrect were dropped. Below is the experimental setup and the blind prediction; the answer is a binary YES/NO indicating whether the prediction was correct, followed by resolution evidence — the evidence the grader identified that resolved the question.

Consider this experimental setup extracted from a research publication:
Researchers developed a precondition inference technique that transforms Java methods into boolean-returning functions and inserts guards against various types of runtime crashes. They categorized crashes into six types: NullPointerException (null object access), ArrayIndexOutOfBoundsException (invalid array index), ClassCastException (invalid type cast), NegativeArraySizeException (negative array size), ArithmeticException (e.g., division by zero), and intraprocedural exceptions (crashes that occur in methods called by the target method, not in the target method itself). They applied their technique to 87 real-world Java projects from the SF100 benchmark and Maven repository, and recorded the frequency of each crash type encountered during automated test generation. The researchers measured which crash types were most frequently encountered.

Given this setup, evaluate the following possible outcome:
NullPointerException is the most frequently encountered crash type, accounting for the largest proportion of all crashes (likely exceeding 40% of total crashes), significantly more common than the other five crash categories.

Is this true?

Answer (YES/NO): NO